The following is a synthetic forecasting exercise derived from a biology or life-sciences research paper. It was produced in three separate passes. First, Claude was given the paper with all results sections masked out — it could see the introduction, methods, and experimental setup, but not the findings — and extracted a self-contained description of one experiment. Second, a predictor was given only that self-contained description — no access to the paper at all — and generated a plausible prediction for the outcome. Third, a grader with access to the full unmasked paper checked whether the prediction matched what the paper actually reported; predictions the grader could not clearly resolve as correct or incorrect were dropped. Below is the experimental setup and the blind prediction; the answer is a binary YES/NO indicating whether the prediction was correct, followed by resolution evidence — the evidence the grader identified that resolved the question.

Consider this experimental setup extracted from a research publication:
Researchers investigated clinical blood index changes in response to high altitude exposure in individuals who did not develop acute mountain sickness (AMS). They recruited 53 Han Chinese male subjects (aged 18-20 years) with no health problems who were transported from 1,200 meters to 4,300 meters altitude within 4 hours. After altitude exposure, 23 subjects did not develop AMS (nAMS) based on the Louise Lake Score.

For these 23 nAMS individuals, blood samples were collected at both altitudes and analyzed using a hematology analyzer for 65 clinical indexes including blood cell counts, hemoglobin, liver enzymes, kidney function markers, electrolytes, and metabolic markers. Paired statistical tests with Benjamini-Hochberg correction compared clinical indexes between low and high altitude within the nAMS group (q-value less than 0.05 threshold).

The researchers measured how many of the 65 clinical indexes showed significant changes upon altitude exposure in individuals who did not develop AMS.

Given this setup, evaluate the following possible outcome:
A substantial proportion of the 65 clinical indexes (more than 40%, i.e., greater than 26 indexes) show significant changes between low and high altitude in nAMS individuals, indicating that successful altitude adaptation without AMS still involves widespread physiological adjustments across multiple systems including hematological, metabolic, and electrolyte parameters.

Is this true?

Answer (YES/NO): NO